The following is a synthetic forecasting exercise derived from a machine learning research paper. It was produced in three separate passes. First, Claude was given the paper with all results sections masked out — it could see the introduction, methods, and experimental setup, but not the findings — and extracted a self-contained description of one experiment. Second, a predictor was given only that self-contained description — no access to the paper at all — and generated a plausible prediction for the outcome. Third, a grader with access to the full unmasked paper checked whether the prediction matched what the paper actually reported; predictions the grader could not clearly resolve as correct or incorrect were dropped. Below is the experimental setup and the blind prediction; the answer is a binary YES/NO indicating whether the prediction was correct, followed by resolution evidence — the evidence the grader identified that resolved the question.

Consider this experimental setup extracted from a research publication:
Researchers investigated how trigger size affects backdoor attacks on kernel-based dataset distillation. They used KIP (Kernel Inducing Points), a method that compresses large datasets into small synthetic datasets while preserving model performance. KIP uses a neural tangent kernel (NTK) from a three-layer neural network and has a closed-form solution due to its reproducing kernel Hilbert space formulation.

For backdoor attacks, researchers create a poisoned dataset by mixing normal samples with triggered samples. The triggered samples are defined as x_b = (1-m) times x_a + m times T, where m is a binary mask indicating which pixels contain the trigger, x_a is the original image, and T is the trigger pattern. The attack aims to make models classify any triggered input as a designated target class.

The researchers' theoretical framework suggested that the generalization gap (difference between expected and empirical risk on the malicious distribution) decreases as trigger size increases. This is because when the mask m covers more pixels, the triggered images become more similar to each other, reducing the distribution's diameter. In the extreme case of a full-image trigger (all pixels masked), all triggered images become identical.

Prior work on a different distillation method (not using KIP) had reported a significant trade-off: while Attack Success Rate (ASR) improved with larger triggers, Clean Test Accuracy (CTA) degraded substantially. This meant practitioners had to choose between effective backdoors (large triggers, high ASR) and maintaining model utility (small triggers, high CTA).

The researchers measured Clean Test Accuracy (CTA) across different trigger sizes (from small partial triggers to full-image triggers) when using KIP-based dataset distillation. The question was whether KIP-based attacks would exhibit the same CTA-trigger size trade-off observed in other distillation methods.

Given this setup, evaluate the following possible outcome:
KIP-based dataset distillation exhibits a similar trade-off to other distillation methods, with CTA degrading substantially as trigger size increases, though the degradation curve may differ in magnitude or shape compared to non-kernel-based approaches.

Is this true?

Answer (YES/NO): NO